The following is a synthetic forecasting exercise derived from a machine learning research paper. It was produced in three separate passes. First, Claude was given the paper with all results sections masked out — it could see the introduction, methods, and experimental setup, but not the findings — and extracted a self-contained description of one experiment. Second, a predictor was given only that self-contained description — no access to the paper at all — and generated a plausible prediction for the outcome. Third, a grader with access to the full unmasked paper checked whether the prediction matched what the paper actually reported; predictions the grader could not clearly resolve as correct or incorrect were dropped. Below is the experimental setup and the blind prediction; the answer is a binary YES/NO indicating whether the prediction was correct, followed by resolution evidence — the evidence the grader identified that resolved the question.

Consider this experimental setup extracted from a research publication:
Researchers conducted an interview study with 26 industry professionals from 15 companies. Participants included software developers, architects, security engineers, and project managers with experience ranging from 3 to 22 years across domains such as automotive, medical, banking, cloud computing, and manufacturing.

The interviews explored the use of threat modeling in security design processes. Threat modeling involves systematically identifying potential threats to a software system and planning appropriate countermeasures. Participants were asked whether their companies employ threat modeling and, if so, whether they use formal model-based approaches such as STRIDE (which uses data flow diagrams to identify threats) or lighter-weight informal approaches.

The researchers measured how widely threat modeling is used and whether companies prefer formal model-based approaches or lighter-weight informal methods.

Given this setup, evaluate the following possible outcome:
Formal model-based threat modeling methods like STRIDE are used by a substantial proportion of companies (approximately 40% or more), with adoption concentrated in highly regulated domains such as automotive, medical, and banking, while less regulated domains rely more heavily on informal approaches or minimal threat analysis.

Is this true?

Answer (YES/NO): NO